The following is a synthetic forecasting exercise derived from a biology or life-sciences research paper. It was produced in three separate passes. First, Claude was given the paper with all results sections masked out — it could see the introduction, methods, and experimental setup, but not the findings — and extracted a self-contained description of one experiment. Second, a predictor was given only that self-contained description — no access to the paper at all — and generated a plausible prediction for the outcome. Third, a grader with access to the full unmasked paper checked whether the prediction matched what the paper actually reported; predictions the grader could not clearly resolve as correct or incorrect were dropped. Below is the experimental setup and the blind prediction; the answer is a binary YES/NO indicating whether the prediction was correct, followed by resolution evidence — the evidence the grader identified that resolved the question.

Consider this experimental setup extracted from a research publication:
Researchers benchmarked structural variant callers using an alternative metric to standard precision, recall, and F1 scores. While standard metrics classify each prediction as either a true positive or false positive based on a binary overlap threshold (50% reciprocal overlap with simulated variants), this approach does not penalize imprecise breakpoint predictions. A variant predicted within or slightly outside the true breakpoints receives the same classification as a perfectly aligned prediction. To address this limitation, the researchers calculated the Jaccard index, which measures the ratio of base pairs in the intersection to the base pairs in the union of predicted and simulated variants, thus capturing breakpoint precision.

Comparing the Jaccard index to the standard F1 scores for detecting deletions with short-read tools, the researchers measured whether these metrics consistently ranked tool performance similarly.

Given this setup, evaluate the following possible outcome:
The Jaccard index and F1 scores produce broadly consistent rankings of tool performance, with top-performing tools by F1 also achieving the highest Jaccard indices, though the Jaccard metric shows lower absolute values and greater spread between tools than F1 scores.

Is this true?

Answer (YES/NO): NO